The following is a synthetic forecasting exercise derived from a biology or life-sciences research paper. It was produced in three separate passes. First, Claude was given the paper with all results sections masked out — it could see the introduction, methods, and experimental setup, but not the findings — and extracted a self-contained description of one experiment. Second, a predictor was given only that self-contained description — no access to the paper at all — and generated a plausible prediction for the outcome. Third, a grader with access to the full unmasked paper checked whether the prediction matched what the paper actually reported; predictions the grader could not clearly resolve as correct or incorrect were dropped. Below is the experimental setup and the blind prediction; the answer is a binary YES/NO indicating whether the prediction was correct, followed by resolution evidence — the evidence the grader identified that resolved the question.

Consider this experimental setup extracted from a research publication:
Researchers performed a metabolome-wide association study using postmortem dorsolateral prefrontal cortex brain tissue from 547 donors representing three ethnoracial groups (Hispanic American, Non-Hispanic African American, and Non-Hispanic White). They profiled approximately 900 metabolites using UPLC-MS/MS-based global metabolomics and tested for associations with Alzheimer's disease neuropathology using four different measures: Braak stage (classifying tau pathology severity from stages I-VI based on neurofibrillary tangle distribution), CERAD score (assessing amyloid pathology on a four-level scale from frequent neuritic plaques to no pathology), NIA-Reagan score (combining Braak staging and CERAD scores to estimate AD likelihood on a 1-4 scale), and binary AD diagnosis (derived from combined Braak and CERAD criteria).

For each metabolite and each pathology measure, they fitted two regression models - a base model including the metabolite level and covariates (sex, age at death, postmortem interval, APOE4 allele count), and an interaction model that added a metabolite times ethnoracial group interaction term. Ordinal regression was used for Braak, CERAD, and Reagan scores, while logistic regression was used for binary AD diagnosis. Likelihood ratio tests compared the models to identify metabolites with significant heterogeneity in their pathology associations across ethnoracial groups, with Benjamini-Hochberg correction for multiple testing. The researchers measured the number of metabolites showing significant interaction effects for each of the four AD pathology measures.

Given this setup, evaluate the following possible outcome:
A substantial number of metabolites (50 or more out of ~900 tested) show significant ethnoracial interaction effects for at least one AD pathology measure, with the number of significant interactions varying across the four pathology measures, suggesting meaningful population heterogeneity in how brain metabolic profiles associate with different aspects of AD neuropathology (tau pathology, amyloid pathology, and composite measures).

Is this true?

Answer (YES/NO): NO